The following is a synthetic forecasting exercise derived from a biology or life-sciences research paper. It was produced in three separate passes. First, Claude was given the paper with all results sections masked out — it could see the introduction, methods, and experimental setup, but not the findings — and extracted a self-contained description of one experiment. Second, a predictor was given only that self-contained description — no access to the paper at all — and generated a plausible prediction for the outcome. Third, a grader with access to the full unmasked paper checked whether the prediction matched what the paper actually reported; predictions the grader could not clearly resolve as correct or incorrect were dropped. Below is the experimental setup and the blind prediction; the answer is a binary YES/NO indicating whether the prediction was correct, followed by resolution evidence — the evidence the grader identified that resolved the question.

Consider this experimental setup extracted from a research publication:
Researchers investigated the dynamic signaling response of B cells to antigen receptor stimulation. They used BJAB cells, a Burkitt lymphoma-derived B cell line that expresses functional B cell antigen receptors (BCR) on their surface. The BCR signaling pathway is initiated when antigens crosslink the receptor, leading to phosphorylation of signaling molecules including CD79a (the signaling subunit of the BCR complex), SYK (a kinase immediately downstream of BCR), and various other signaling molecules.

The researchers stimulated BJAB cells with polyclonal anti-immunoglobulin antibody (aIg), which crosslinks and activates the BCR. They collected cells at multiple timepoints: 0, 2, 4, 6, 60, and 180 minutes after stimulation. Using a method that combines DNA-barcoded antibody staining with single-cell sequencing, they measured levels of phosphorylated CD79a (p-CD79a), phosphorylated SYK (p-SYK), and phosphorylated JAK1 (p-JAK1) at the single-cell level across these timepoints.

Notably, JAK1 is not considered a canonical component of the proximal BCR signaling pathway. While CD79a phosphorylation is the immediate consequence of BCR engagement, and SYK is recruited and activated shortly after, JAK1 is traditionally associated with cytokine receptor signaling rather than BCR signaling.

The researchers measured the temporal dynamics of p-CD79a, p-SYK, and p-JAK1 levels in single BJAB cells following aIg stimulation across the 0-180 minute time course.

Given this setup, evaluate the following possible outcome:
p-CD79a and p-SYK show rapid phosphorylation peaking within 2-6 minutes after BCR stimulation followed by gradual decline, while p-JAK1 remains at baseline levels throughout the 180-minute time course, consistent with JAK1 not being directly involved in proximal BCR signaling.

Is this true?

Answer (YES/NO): NO